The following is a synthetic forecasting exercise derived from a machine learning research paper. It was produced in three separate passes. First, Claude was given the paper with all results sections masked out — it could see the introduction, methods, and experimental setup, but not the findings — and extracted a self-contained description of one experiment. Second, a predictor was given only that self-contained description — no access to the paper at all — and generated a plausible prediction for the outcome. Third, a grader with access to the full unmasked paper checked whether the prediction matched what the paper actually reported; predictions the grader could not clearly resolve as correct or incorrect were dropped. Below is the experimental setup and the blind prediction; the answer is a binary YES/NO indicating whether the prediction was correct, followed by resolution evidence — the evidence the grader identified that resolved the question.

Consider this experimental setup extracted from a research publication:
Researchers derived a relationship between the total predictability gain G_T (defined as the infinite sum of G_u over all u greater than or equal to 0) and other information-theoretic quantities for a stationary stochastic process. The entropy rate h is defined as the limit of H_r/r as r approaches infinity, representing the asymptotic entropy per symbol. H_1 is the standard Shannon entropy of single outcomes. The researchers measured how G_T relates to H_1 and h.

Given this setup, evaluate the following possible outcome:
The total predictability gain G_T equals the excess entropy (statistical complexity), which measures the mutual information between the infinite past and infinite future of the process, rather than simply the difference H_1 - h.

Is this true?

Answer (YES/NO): NO